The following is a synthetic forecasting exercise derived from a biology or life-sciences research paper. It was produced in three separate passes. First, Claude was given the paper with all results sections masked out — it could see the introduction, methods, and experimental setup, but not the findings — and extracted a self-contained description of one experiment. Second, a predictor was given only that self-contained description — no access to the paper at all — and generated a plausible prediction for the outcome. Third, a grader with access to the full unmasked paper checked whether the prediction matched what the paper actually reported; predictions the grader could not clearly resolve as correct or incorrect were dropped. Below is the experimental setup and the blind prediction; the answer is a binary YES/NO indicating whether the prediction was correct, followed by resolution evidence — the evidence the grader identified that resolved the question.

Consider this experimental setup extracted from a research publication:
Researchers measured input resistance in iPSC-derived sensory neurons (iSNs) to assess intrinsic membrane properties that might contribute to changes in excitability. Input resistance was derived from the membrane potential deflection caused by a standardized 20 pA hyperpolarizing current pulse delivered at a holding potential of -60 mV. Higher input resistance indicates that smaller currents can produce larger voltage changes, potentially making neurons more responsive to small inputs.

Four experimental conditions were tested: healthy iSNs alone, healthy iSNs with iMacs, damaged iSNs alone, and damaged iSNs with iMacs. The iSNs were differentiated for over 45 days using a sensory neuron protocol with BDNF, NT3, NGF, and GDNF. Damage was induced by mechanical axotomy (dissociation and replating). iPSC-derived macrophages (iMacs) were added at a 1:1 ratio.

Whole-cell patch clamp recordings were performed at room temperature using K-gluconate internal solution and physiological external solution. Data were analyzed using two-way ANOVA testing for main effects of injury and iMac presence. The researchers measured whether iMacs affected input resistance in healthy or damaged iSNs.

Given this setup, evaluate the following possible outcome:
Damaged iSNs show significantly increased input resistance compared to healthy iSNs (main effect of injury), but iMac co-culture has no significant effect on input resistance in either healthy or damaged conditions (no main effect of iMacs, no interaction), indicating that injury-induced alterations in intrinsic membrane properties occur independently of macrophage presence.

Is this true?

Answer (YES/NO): YES